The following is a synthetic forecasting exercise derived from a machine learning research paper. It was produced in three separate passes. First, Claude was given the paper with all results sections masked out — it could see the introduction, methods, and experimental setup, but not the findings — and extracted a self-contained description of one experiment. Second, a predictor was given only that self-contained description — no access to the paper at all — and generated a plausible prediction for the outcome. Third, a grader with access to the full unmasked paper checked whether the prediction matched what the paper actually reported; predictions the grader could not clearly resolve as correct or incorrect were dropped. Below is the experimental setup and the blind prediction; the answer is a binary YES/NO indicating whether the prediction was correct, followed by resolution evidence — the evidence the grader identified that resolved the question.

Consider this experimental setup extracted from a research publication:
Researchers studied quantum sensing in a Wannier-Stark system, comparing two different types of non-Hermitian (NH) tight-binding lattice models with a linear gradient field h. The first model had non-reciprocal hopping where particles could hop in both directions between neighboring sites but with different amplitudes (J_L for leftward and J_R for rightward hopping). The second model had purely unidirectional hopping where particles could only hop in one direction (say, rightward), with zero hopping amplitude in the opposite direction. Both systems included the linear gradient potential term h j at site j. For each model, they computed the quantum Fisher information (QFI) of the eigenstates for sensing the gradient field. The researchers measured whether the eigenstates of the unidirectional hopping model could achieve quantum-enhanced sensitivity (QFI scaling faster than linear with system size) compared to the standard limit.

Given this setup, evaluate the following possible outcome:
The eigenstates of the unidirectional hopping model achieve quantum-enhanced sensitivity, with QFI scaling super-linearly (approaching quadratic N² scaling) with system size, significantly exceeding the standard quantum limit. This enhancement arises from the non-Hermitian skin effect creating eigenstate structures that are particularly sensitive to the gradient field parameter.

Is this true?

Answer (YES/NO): NO